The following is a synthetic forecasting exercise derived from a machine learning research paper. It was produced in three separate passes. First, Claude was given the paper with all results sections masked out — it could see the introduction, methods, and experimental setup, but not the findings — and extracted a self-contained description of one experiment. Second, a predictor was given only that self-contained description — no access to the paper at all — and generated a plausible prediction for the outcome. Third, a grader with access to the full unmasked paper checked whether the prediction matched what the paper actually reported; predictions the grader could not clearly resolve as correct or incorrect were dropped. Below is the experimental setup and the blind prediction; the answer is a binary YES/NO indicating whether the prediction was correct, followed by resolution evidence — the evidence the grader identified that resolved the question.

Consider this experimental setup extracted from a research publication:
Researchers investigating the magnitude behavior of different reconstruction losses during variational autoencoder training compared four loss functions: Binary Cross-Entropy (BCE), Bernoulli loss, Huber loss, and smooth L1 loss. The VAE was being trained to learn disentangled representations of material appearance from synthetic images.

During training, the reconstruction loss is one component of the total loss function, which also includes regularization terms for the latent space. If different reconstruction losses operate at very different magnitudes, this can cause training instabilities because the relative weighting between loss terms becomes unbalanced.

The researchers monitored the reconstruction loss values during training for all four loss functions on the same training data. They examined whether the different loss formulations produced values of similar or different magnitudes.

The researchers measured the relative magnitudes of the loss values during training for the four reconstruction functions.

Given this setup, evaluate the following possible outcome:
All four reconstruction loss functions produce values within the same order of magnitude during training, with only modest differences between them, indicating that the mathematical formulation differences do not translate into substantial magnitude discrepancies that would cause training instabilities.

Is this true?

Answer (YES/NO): NO